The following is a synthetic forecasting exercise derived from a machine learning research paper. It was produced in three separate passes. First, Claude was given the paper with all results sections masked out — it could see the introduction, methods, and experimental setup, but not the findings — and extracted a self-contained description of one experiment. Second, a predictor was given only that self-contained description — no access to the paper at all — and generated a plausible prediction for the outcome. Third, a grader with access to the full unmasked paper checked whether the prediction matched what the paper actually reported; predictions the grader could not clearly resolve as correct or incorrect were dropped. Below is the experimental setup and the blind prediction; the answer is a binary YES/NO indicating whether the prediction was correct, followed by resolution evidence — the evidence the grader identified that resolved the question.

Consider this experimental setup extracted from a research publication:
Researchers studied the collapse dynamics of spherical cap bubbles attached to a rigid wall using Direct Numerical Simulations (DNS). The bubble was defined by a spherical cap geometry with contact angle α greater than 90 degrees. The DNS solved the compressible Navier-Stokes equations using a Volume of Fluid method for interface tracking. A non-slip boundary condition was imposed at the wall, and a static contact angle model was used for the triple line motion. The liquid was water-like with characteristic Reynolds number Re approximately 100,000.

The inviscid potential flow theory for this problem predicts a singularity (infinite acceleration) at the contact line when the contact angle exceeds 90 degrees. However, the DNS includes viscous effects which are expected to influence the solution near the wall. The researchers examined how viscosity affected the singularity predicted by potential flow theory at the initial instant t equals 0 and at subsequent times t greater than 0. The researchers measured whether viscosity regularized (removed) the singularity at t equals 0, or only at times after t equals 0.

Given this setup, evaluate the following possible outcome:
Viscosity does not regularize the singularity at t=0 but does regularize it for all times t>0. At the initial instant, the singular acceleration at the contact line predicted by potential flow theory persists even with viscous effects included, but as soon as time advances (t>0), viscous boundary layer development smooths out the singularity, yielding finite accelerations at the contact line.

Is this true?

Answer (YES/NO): YES